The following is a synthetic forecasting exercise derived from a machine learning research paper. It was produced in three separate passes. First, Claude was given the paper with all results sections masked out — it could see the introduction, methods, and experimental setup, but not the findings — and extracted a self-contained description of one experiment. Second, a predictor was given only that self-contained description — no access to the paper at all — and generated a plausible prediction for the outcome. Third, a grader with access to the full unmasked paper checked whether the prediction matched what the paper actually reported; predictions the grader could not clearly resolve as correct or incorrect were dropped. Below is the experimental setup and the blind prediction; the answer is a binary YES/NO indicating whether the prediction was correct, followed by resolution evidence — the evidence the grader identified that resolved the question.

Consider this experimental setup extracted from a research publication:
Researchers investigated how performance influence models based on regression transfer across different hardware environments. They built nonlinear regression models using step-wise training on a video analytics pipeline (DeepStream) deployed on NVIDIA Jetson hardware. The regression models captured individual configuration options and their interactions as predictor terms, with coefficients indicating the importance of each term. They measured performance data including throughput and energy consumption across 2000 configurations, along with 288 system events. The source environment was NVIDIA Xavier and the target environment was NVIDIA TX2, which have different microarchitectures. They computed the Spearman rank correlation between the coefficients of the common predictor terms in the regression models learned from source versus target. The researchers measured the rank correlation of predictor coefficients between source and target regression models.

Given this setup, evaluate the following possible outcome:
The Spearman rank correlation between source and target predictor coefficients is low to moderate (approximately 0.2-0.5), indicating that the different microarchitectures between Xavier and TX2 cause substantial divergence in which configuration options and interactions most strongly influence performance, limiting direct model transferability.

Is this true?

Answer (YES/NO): NO